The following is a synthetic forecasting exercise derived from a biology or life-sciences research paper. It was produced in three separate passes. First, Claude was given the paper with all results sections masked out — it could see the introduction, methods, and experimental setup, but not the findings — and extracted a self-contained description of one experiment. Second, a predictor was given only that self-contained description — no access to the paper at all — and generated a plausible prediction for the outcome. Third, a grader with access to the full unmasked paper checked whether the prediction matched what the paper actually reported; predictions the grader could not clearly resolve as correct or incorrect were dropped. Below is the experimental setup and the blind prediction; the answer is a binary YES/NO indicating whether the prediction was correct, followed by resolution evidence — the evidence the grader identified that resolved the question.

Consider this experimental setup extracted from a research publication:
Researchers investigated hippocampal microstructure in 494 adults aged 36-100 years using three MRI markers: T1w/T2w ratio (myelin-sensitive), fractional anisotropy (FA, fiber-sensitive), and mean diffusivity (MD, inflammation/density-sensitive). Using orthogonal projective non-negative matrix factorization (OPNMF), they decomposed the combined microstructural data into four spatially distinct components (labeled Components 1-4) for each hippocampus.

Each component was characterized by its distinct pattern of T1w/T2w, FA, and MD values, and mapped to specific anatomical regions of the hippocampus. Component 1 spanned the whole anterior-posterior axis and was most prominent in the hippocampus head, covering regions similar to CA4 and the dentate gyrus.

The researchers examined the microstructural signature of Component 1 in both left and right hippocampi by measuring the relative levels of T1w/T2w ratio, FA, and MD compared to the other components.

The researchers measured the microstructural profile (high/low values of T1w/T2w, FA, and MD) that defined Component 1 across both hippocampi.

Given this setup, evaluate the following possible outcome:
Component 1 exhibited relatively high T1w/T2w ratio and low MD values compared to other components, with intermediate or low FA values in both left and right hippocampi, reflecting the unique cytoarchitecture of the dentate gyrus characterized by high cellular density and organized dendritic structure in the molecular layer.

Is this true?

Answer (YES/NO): NO